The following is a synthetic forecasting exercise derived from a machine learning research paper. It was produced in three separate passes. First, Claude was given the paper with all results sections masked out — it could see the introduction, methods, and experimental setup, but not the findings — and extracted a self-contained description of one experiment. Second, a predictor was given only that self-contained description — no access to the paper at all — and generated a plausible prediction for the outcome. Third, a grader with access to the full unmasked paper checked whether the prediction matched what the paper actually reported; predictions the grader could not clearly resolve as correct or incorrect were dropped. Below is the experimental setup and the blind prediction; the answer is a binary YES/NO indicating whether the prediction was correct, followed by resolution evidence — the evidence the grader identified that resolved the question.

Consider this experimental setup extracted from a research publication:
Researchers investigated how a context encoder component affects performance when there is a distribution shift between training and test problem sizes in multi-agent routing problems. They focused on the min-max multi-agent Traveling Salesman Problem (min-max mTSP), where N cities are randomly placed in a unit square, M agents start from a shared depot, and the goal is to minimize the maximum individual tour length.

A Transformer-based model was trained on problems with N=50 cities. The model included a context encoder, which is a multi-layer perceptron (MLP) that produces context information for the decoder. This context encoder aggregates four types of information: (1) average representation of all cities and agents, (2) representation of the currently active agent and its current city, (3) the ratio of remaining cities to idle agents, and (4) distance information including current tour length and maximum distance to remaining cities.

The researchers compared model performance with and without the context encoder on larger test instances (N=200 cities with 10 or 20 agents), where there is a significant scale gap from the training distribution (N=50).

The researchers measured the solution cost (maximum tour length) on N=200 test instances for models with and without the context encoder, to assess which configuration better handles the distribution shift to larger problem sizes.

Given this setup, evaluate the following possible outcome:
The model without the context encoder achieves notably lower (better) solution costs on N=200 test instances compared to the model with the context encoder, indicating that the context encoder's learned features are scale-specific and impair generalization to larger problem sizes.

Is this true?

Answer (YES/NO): NO